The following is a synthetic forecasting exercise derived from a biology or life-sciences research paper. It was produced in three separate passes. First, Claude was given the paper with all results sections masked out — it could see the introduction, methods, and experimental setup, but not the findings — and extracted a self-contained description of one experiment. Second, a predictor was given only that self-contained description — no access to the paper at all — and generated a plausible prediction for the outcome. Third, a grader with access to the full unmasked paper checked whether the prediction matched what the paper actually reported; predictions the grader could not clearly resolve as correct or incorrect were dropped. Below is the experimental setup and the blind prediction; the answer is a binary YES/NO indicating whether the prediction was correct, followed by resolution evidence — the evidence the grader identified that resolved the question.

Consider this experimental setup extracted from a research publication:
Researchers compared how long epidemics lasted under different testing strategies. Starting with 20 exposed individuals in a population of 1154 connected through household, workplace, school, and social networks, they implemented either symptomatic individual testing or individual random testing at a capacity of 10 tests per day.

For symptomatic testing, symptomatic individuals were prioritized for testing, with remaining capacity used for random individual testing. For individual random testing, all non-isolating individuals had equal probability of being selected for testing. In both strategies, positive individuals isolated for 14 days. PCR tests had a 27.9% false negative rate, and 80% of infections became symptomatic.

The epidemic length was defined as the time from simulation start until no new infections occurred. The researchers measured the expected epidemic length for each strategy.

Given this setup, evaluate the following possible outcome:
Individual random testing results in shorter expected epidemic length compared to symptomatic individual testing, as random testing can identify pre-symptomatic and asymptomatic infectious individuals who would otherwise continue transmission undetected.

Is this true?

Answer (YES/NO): NO